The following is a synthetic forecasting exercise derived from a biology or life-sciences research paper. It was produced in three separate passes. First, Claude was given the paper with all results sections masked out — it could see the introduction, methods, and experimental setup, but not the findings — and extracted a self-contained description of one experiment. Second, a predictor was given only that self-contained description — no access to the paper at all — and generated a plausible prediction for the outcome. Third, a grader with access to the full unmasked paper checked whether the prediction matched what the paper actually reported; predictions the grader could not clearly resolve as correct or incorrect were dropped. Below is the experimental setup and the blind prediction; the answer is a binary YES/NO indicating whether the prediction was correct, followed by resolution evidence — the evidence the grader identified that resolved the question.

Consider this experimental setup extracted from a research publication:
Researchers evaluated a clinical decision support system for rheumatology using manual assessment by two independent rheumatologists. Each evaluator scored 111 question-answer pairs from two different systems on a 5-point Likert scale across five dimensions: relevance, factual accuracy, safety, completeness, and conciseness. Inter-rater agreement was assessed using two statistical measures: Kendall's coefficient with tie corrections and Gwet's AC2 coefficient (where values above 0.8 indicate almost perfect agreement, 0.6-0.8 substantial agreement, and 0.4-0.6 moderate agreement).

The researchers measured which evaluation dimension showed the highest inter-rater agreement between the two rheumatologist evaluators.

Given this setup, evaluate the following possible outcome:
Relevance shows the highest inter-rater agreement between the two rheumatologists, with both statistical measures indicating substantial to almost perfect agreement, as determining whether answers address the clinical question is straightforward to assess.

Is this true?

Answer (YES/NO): NO